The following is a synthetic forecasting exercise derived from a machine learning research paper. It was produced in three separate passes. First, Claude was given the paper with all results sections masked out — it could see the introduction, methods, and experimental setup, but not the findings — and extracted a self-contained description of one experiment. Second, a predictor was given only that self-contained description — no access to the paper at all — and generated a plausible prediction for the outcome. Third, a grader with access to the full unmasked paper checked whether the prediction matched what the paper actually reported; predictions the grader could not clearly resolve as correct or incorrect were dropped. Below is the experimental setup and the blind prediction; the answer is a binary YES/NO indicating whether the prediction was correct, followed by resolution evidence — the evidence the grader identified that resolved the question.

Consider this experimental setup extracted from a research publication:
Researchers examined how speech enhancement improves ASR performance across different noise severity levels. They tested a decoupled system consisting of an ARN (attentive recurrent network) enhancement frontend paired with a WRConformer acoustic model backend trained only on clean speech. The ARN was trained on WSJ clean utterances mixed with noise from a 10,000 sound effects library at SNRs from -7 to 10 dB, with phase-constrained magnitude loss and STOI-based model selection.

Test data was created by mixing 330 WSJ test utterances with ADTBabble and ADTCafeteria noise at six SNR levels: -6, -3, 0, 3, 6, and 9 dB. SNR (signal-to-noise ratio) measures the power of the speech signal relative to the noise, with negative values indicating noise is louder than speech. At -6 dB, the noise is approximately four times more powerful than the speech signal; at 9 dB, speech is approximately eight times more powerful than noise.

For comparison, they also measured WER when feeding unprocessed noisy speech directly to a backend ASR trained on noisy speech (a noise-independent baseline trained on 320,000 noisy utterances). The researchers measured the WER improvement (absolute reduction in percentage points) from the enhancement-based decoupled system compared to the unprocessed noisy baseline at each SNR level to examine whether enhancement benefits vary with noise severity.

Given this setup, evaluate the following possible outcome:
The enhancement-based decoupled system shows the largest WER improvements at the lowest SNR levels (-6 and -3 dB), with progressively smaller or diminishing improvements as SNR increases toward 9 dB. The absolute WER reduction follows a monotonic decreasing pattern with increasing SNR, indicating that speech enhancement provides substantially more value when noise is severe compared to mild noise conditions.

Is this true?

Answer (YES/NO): YES